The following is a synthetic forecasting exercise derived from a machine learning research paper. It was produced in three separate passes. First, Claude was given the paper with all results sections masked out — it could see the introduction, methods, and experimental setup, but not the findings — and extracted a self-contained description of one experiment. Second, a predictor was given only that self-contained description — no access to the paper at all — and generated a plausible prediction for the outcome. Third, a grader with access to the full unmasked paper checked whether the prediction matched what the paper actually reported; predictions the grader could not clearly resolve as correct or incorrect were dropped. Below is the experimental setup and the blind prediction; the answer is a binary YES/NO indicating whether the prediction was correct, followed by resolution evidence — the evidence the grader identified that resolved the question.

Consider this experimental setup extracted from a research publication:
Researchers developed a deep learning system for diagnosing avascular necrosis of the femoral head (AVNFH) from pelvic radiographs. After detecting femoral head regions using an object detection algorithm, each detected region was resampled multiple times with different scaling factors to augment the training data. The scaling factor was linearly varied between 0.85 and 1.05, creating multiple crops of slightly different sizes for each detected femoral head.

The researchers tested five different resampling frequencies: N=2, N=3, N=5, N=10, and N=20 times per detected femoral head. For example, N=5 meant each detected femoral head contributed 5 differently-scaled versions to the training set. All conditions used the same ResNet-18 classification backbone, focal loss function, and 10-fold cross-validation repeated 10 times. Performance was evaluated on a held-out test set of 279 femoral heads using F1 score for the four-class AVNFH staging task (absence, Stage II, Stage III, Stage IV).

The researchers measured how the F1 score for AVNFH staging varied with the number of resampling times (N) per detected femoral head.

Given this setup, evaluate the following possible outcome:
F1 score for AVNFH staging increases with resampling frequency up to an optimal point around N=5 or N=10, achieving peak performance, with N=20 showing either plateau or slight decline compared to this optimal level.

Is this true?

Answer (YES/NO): NO